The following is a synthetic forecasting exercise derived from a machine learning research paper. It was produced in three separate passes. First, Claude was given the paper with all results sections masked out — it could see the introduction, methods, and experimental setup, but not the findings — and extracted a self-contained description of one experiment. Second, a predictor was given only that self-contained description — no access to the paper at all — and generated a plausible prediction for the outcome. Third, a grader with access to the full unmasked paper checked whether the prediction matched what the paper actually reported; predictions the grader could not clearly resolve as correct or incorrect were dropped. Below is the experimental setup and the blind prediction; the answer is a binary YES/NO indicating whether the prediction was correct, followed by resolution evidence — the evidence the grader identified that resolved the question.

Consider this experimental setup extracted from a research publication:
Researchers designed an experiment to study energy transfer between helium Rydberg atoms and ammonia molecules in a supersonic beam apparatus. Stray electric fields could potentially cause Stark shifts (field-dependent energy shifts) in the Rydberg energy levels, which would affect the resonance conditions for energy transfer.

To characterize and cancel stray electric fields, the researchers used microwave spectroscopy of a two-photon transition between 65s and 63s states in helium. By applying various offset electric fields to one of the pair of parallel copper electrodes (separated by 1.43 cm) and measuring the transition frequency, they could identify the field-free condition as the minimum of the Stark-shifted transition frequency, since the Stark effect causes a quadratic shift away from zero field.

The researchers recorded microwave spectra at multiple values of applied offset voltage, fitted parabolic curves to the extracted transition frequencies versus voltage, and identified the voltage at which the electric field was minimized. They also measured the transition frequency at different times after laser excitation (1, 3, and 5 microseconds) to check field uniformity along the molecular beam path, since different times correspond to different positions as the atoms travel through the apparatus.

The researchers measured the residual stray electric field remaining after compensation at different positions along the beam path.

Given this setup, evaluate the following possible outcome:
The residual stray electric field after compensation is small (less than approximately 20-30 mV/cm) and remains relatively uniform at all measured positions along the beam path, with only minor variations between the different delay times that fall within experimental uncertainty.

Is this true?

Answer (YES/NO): YES